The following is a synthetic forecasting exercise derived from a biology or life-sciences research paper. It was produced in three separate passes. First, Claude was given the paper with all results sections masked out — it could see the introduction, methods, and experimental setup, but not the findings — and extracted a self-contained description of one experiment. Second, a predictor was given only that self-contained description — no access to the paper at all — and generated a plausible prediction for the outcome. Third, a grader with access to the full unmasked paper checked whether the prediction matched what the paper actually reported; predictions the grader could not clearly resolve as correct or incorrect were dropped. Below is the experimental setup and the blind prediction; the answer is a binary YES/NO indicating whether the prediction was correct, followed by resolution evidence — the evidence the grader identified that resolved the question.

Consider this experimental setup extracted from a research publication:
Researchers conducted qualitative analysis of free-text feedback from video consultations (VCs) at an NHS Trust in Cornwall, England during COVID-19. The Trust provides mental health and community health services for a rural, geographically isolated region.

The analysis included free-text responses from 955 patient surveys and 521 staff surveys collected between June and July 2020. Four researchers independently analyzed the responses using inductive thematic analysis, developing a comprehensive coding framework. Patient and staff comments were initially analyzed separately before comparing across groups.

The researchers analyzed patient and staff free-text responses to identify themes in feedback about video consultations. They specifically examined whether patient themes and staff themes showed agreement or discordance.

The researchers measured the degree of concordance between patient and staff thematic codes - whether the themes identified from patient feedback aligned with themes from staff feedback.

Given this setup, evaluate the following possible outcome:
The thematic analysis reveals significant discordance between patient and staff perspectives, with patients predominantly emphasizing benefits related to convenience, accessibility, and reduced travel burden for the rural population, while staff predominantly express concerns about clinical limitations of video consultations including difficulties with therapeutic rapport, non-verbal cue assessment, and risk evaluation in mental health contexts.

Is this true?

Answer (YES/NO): NO